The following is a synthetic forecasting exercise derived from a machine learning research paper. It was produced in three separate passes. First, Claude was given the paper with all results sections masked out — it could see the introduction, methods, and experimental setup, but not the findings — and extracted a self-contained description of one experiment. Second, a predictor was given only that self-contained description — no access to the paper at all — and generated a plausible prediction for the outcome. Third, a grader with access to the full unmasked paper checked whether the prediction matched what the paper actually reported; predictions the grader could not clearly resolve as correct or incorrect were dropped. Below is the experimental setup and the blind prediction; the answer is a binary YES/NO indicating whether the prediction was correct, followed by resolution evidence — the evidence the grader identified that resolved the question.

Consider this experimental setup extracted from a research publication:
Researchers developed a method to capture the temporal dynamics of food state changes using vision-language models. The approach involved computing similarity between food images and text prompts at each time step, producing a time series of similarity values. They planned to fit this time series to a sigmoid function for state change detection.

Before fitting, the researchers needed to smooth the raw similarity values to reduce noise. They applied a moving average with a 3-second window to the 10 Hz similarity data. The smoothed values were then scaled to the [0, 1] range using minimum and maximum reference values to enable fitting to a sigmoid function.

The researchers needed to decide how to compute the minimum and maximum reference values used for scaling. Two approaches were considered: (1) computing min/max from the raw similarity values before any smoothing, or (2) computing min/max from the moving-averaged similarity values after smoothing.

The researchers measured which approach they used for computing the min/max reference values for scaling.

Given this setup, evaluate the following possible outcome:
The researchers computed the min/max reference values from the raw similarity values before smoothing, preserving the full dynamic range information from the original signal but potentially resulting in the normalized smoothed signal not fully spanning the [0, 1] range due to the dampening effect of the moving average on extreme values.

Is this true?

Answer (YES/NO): NO